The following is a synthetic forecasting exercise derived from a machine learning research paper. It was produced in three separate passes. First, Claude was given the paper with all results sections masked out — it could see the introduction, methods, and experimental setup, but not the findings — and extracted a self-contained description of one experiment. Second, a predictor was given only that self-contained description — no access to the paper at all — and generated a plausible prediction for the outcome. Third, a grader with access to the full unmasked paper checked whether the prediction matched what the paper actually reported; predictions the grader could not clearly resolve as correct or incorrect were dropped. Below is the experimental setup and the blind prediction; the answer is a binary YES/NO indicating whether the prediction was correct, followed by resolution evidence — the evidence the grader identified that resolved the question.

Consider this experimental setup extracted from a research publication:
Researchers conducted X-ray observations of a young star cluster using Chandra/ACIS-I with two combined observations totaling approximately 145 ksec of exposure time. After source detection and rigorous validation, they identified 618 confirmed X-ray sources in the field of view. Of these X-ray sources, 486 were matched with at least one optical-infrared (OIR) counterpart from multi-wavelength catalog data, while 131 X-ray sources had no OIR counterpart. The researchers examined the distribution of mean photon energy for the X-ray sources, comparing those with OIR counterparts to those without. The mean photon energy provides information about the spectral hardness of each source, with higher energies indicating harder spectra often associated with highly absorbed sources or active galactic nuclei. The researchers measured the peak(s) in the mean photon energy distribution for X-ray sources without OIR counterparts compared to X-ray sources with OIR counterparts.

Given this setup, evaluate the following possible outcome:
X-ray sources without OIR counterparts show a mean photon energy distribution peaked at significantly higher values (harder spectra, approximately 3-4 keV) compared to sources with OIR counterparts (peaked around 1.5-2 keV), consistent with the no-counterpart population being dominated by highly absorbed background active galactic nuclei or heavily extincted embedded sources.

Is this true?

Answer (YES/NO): NO